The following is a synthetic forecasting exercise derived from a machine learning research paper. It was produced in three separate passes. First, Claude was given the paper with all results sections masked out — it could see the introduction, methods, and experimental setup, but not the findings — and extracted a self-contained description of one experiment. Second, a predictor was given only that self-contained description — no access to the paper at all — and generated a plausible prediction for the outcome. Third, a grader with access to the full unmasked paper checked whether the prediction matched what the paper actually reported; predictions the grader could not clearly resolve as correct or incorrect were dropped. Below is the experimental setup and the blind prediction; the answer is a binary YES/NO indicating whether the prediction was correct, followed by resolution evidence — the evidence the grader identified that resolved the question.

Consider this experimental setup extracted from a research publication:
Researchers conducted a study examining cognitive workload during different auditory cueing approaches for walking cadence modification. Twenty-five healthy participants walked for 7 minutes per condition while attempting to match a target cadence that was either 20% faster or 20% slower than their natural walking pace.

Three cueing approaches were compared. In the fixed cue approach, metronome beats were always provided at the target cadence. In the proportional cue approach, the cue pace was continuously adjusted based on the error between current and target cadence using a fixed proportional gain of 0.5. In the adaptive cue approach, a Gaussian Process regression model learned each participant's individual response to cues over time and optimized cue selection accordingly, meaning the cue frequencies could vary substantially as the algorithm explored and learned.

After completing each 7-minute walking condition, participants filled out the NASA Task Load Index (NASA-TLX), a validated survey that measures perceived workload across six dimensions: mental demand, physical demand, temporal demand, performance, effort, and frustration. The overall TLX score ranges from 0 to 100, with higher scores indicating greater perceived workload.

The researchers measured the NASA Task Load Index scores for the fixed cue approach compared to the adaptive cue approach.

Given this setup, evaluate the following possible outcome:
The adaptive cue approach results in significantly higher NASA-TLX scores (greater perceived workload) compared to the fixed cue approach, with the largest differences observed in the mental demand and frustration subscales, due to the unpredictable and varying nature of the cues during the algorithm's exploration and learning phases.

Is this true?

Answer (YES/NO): NO